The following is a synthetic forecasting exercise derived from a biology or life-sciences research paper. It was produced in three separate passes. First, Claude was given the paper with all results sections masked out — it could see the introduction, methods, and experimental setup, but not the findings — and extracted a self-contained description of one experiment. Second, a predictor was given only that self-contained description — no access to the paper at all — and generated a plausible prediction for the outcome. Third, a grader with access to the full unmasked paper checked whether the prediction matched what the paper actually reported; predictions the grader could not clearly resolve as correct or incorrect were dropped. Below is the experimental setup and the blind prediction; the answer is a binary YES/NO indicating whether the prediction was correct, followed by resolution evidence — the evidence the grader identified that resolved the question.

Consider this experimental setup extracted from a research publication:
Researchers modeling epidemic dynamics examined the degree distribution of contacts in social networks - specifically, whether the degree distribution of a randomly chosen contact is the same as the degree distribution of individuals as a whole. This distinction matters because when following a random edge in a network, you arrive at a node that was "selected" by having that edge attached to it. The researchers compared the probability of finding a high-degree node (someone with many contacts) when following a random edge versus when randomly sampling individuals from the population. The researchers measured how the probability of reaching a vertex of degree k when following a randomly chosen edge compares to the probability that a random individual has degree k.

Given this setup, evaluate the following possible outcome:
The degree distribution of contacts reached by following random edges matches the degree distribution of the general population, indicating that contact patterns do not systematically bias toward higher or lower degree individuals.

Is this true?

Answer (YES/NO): NO